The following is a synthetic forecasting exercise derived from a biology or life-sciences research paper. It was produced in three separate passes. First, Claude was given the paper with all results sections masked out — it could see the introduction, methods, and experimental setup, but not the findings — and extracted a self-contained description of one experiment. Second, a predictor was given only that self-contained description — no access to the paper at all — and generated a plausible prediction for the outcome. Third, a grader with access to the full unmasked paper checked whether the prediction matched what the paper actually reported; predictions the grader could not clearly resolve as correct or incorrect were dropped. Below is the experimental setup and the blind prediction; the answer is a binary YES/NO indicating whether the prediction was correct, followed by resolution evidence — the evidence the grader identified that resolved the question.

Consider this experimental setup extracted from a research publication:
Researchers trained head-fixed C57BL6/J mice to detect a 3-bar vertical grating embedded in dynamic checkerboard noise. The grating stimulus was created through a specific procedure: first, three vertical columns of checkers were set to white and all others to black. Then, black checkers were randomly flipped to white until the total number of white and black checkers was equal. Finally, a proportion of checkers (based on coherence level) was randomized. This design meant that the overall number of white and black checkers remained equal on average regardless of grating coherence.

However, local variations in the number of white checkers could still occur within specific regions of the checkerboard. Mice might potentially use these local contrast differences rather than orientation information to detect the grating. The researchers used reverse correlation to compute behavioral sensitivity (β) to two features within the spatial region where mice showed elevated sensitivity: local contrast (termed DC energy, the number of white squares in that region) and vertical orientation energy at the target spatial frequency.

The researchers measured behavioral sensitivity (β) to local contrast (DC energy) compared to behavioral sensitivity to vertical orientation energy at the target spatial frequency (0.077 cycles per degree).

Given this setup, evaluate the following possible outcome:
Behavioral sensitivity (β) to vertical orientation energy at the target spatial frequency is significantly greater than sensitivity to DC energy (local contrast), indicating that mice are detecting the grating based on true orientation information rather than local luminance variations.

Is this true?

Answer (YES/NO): YES